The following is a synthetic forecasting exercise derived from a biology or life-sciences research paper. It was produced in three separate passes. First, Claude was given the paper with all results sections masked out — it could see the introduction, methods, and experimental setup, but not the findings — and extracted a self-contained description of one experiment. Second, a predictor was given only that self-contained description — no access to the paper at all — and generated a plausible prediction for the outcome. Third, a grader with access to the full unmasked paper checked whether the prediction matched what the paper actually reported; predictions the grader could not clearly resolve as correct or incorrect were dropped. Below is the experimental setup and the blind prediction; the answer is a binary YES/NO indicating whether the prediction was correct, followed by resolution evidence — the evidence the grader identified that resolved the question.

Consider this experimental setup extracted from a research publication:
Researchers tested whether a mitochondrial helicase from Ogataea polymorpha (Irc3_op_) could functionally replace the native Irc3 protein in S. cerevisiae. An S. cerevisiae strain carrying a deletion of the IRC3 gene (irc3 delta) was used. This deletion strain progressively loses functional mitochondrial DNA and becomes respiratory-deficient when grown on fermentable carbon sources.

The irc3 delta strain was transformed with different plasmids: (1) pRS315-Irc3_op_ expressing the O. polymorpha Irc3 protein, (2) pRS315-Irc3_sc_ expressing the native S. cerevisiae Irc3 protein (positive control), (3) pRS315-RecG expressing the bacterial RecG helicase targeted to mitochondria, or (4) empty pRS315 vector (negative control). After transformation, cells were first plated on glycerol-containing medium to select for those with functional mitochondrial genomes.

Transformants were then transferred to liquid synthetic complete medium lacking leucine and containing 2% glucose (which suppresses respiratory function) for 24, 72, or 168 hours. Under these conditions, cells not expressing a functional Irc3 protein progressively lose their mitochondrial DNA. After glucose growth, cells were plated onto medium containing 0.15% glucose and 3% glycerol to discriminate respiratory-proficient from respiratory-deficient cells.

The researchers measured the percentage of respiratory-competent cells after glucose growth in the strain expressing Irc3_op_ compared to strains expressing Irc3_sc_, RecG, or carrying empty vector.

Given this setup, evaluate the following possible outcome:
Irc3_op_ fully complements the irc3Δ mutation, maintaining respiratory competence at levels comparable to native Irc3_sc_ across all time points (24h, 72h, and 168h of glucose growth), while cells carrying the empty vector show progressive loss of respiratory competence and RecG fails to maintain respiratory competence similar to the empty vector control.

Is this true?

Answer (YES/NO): NO